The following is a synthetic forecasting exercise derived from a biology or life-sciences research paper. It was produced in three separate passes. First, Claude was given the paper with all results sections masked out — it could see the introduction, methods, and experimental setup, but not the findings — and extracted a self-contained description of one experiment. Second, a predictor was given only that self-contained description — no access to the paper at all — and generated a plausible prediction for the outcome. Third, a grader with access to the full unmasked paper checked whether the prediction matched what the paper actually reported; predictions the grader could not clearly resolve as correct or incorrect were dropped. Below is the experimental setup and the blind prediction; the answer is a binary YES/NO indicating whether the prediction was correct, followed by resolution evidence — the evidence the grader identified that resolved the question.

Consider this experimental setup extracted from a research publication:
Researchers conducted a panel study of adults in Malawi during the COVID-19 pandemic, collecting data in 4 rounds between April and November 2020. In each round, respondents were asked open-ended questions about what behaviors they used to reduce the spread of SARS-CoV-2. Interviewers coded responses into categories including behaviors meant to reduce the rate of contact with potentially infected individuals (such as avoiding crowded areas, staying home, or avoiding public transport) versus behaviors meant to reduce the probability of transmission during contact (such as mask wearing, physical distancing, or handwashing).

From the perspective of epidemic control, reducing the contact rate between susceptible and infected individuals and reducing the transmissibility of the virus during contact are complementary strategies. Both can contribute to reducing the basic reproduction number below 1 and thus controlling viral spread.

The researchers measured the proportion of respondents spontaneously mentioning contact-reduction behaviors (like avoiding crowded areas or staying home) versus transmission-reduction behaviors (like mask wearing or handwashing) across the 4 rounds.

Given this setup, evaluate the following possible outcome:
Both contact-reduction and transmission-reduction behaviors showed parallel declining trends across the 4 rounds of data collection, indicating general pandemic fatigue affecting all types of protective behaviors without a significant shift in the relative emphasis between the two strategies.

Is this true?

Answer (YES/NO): NO